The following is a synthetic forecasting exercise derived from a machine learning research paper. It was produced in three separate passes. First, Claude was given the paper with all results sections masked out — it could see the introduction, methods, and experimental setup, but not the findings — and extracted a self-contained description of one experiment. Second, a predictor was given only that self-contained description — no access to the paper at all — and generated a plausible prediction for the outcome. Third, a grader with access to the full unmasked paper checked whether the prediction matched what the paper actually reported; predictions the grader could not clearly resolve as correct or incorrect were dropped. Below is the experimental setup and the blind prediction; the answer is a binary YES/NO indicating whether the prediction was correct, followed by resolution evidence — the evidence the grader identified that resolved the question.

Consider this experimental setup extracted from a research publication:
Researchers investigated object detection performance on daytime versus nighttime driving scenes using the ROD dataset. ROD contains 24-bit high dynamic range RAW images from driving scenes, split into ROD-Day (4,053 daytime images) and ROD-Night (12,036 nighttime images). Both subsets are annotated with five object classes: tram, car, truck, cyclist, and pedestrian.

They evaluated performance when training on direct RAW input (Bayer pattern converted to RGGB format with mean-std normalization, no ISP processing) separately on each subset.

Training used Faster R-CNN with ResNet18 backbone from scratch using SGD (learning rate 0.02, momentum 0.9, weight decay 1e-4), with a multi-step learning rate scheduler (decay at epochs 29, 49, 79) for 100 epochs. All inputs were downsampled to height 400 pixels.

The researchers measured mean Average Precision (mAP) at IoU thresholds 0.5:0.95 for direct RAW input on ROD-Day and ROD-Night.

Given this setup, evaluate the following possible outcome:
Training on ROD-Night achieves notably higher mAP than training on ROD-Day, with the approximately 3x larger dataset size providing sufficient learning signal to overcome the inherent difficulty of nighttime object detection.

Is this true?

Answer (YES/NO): YES